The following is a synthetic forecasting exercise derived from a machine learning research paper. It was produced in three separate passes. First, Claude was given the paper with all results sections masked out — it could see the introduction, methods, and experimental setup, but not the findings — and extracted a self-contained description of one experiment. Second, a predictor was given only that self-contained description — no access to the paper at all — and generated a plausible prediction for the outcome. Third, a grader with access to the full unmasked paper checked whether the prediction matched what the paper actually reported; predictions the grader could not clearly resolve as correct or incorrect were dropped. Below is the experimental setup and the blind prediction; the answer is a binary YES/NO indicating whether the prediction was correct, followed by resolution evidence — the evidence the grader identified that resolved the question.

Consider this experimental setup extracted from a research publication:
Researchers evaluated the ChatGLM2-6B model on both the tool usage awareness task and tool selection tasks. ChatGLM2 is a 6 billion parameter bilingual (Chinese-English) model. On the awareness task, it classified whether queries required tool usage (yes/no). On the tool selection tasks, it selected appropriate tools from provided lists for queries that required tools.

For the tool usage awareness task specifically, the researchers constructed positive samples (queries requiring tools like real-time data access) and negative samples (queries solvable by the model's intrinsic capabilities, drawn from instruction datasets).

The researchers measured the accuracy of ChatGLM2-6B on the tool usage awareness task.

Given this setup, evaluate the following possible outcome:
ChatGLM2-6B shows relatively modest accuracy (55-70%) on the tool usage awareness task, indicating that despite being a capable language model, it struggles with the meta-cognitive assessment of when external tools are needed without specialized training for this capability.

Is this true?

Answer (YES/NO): NO